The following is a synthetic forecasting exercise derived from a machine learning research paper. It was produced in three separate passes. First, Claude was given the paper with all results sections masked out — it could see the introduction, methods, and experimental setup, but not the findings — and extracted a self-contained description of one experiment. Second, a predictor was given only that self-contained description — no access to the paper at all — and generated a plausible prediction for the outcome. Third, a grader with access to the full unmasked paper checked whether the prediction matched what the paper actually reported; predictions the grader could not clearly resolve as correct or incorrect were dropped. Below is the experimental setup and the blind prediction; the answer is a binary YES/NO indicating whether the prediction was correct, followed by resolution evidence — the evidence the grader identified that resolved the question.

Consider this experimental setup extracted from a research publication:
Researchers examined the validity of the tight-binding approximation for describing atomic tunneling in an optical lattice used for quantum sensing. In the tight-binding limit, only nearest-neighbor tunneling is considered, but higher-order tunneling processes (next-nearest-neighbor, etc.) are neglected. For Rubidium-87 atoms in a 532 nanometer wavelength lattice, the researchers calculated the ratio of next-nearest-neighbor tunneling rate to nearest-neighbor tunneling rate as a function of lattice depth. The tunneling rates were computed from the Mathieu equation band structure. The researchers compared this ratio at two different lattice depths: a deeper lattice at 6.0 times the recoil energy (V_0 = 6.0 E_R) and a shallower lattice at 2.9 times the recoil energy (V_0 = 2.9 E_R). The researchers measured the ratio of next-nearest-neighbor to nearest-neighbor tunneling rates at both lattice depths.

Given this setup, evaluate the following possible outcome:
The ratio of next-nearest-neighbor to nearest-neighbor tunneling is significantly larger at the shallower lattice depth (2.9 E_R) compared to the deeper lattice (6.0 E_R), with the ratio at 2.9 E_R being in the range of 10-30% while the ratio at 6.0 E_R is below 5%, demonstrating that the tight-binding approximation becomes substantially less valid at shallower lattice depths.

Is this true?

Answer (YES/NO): YES